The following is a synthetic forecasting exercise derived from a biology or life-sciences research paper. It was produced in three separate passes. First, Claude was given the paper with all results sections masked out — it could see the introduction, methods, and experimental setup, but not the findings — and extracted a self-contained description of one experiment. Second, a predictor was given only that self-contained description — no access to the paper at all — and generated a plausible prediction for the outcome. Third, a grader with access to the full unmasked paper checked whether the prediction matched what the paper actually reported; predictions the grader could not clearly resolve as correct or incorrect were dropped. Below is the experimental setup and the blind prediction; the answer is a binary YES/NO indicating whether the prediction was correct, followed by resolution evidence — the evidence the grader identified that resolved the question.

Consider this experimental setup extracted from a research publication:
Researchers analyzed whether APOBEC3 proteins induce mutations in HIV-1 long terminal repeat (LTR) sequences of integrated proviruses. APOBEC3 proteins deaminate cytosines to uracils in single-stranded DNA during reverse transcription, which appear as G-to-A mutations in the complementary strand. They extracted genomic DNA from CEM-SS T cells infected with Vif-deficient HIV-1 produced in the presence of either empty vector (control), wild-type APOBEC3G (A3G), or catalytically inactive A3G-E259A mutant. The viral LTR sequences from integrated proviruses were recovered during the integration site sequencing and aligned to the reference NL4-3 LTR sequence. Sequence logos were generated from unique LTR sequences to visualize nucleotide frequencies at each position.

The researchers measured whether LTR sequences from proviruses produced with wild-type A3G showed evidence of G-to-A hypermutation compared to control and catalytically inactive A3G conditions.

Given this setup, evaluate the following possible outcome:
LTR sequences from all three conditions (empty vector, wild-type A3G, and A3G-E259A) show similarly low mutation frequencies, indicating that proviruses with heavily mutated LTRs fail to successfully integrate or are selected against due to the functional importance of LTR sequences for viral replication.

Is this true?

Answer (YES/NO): NO